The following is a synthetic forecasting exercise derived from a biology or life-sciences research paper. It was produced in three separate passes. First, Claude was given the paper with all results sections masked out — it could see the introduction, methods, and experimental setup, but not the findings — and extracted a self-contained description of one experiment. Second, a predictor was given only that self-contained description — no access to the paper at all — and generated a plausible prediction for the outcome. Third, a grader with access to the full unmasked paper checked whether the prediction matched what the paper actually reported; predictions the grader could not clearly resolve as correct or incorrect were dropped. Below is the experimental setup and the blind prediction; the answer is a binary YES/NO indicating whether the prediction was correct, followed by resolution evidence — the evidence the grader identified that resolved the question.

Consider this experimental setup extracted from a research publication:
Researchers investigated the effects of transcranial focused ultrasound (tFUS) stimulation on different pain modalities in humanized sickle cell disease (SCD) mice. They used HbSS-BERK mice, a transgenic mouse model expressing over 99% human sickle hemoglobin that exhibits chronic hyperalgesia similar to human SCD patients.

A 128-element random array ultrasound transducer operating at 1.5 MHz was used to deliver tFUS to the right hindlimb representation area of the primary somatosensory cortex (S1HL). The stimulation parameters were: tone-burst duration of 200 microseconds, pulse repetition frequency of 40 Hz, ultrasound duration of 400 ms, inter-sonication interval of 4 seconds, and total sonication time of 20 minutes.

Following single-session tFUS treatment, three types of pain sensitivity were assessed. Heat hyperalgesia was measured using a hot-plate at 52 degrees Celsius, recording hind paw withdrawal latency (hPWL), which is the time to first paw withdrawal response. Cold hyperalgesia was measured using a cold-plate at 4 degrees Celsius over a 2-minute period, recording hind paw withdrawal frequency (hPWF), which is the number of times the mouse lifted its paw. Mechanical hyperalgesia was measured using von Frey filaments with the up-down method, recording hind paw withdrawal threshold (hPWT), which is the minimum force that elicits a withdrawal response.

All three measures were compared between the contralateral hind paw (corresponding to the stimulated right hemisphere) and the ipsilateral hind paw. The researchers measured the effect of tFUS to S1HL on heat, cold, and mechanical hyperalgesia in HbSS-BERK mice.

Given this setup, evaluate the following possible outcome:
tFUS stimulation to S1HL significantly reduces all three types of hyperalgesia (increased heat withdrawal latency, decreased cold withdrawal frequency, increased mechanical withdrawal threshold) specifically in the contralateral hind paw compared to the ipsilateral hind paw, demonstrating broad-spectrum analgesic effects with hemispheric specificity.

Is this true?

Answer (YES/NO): YES